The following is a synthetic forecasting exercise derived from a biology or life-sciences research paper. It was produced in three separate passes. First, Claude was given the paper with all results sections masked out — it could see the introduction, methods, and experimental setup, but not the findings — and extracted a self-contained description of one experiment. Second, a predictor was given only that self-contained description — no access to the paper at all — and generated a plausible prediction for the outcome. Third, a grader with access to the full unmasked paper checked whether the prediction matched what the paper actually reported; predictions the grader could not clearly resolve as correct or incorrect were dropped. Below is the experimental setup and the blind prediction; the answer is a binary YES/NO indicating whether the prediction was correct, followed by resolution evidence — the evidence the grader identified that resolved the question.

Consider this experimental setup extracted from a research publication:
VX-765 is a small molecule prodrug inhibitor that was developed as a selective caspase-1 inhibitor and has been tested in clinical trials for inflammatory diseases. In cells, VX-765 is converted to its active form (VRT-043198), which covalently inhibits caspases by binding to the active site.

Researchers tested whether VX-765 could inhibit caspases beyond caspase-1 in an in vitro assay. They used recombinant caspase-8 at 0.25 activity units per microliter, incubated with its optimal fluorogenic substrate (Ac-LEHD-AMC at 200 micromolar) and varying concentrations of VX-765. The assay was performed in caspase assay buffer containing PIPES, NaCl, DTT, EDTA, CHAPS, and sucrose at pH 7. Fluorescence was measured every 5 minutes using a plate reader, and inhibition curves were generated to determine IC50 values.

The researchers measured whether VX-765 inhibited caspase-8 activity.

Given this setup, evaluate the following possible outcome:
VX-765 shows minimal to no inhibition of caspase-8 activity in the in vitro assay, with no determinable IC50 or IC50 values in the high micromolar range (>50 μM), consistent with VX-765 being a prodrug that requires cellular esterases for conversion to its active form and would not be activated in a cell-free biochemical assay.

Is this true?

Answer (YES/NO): NO